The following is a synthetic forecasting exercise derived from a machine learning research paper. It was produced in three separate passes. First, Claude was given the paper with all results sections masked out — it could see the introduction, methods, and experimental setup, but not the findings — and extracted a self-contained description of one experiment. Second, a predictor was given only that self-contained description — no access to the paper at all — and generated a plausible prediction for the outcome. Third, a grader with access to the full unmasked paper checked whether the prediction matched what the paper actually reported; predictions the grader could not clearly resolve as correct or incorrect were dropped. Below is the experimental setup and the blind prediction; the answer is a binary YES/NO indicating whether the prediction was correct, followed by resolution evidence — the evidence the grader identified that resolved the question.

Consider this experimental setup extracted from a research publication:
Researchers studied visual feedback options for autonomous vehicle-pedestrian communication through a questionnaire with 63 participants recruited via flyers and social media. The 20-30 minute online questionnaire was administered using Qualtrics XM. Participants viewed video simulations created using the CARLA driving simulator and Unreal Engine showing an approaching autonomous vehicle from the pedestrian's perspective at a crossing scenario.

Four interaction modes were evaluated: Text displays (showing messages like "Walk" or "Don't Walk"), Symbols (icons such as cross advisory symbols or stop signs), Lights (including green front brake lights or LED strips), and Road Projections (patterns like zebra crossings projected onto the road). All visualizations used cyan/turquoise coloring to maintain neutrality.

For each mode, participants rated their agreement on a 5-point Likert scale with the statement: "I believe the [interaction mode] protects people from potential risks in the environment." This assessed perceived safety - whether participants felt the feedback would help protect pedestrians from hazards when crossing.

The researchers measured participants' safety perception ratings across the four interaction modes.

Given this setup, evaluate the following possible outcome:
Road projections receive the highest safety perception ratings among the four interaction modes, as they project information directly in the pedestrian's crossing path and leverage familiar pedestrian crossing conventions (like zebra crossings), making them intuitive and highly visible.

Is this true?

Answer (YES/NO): NO